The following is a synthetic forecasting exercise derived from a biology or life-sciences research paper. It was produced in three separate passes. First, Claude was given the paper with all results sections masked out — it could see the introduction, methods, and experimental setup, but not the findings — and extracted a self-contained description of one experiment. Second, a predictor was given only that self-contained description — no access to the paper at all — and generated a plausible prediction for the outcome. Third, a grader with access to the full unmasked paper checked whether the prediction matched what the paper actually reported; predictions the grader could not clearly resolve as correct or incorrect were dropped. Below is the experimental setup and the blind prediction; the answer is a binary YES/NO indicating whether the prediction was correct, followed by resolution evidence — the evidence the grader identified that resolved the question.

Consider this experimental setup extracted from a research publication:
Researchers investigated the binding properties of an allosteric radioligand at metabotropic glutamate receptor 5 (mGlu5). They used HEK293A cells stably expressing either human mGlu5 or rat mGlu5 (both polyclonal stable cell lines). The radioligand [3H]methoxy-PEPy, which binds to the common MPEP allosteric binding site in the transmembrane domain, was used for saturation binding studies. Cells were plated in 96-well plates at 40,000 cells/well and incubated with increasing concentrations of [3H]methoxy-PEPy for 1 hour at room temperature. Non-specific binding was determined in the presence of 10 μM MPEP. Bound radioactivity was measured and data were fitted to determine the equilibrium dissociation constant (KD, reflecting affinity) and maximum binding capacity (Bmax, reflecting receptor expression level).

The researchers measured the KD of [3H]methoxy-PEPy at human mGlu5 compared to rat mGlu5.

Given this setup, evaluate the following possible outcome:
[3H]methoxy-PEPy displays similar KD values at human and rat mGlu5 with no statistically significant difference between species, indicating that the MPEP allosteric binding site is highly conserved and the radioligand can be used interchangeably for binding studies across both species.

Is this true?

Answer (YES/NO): NO